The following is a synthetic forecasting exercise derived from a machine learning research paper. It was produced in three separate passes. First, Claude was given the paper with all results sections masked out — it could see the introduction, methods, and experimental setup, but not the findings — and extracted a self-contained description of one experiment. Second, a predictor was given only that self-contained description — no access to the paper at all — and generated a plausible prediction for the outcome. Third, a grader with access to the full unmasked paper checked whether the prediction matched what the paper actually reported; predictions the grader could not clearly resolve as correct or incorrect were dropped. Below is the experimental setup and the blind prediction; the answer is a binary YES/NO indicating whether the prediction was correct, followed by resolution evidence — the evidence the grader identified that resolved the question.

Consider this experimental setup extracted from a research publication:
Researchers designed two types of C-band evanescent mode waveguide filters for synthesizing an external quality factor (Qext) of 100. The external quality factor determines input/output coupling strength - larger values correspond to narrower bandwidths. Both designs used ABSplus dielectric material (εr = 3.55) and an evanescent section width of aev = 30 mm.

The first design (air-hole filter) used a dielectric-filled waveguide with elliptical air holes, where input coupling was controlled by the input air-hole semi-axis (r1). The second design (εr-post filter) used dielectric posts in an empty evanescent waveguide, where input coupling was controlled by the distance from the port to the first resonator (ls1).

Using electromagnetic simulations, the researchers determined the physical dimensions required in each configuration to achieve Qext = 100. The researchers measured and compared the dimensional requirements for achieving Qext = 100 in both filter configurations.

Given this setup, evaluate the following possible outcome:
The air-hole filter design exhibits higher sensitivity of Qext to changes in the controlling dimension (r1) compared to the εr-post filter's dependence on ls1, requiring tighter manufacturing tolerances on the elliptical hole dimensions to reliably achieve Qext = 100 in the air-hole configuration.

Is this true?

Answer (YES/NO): NO